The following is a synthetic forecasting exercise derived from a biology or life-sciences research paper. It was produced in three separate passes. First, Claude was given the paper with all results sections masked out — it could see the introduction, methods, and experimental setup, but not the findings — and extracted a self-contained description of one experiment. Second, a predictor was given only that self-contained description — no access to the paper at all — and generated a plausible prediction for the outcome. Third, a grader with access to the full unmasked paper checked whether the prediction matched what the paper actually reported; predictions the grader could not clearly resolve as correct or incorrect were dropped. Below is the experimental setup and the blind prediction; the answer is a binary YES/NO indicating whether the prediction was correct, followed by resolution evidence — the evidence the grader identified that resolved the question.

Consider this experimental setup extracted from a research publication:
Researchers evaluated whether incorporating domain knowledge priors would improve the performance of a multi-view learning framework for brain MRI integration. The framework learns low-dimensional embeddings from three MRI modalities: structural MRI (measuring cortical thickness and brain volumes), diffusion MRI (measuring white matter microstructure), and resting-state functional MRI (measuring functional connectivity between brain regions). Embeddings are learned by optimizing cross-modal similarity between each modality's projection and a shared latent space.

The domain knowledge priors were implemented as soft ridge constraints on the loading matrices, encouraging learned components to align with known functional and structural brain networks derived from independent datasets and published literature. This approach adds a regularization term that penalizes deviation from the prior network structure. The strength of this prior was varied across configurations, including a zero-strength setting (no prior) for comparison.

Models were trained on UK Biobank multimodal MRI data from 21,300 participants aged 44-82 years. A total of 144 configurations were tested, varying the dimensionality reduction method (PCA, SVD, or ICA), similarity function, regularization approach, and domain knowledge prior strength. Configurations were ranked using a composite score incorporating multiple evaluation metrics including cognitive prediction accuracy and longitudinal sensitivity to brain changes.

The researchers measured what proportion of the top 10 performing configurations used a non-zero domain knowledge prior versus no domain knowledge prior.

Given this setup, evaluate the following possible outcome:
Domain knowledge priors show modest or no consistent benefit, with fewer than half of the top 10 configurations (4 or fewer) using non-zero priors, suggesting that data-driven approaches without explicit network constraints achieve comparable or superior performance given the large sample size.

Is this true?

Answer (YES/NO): NO